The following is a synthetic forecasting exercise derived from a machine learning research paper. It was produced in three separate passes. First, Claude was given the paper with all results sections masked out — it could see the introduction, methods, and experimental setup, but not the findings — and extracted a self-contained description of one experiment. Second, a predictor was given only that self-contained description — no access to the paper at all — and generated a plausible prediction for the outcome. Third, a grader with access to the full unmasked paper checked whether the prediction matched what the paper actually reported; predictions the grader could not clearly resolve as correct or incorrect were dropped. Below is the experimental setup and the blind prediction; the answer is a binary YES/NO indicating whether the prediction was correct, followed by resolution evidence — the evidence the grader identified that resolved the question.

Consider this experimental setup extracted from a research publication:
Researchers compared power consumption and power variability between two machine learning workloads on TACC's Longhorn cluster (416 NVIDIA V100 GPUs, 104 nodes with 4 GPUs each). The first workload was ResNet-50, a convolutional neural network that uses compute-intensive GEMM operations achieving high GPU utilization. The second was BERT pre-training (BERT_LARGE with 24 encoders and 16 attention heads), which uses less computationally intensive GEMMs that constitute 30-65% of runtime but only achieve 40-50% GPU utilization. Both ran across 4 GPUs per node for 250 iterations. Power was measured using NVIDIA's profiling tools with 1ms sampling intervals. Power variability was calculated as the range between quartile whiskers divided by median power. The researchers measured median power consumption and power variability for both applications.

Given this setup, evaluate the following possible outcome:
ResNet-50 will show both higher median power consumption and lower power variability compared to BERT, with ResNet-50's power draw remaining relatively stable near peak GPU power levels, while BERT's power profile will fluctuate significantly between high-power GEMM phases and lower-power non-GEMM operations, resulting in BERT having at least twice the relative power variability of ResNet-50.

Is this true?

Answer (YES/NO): NO